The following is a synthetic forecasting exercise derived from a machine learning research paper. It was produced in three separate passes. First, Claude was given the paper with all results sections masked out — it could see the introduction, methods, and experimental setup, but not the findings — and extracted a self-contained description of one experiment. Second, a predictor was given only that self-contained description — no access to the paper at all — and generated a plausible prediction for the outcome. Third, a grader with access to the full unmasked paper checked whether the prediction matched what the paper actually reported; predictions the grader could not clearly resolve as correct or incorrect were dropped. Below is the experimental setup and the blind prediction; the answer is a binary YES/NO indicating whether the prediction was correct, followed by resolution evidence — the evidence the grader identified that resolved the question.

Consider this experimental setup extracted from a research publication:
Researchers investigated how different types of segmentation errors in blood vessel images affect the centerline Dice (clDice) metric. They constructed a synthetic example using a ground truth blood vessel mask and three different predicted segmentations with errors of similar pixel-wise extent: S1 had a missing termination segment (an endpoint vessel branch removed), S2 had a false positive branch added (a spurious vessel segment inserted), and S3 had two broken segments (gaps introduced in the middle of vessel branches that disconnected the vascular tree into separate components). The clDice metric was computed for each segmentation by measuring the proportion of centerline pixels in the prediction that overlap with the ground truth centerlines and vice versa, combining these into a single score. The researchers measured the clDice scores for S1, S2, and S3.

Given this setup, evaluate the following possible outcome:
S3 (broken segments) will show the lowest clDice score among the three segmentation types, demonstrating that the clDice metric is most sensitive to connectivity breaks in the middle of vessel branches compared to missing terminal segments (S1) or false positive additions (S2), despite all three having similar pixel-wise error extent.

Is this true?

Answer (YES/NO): NO